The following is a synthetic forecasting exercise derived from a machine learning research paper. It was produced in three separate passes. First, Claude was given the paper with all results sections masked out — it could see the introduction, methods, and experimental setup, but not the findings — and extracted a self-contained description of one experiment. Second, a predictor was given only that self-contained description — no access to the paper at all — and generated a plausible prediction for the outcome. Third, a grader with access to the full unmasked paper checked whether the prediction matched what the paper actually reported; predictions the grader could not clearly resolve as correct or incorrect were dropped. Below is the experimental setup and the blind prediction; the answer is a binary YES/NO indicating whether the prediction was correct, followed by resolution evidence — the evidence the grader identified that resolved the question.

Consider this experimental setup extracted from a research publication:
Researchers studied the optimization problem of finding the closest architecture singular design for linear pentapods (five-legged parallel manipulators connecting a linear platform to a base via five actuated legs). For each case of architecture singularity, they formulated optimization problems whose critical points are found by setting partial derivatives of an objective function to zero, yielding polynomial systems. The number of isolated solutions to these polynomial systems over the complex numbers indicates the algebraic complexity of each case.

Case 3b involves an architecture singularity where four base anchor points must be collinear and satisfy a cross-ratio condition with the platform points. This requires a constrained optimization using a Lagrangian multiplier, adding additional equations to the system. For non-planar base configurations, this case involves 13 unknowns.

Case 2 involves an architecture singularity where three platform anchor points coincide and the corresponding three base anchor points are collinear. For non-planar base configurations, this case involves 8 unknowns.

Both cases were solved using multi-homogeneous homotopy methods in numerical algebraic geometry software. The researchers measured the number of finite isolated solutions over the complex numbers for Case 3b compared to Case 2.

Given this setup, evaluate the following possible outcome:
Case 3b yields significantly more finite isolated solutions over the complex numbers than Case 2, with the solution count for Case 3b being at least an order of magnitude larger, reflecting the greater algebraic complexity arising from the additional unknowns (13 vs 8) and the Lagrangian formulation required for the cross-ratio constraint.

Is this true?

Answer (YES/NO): YES